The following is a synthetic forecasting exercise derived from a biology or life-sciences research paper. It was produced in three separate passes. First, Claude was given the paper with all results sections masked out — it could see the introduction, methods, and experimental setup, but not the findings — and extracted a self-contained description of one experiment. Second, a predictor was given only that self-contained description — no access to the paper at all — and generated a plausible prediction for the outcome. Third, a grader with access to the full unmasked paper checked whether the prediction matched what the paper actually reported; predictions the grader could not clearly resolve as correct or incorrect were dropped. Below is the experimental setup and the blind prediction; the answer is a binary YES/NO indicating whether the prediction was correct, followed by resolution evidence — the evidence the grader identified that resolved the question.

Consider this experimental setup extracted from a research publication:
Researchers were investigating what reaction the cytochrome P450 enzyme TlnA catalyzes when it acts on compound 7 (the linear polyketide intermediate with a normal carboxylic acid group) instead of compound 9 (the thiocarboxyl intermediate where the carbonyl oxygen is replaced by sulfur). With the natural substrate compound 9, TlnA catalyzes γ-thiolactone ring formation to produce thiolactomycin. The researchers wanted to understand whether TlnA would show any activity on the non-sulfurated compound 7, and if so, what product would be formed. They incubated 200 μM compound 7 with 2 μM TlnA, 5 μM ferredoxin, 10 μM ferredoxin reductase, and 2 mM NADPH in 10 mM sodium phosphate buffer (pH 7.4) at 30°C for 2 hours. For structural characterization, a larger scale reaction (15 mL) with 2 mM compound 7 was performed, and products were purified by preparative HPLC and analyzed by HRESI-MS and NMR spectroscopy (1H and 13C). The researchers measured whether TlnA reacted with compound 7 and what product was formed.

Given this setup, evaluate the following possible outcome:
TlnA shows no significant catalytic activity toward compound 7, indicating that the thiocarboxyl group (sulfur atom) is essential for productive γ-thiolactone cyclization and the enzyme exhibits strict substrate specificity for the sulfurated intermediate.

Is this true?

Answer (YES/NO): NO